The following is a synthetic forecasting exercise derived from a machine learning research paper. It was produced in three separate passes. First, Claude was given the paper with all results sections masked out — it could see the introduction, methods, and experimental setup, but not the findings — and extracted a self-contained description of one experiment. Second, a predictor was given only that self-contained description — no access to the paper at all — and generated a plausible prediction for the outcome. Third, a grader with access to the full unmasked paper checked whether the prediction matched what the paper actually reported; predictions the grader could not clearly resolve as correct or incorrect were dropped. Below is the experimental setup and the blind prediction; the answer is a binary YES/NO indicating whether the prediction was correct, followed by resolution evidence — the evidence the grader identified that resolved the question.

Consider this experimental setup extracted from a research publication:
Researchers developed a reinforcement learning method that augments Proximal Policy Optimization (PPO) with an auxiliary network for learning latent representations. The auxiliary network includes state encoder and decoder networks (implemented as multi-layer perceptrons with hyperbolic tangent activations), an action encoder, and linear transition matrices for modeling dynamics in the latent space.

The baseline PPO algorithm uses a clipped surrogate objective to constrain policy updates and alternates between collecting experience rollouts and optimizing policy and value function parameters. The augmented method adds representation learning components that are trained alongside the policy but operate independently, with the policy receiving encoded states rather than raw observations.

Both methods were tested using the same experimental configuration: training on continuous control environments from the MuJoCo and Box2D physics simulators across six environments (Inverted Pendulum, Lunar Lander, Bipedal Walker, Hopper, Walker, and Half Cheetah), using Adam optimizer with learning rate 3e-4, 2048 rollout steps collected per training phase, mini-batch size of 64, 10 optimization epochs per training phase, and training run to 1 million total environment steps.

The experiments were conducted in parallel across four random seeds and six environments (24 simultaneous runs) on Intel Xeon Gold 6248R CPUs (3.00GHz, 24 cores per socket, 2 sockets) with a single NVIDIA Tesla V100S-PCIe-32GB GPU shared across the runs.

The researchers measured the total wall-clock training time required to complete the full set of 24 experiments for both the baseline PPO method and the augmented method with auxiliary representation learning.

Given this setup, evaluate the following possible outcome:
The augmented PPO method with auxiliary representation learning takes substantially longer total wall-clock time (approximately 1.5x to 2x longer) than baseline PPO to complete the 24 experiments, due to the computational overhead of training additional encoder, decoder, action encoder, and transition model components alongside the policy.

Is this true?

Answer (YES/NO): NO